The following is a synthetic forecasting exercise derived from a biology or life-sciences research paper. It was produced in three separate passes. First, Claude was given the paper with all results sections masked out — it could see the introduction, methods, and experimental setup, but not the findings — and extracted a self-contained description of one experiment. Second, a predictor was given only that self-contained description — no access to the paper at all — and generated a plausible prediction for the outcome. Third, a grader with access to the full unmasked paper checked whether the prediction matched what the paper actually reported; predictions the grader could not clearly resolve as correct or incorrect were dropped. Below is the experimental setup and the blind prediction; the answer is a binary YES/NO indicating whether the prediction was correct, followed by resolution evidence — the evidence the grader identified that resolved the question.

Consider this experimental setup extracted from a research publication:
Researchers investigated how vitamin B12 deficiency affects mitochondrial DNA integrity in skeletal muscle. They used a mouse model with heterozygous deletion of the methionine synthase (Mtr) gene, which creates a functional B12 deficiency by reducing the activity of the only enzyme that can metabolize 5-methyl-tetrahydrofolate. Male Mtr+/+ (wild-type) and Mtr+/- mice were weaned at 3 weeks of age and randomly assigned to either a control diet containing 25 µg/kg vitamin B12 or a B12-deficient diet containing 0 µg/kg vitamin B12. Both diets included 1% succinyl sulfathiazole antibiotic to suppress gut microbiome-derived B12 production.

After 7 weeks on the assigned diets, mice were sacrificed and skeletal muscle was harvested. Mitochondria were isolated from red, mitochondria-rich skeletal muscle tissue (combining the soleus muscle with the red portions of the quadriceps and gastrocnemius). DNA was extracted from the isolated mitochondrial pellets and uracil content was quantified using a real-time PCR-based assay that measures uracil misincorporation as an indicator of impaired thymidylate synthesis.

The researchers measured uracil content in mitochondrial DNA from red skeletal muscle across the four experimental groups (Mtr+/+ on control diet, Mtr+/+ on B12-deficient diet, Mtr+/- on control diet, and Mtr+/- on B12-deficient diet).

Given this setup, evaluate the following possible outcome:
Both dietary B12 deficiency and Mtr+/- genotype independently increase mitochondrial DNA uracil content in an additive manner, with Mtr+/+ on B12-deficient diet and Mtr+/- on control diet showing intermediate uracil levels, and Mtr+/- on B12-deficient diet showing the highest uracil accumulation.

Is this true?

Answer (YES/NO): NO